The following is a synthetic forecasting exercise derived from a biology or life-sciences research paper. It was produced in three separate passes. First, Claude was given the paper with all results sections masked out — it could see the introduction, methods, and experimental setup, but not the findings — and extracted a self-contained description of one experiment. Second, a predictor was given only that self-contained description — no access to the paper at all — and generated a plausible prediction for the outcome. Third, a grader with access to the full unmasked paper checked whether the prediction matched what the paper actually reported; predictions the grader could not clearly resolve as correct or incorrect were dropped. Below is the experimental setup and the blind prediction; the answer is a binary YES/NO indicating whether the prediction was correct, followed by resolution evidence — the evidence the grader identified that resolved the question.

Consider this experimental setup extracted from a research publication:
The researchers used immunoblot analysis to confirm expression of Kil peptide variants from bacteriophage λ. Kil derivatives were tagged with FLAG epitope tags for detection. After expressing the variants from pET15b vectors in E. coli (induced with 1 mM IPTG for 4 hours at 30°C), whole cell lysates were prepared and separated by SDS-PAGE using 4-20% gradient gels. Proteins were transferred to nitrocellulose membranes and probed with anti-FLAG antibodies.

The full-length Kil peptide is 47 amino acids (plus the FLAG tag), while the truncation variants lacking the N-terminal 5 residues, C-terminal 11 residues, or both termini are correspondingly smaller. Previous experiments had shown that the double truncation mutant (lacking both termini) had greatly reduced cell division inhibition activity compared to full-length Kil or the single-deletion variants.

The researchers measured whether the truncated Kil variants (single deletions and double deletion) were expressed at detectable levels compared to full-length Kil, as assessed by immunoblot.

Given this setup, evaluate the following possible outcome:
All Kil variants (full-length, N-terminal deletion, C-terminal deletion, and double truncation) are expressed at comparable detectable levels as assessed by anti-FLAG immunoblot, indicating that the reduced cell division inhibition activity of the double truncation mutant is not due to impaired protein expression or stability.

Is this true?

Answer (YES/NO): NO